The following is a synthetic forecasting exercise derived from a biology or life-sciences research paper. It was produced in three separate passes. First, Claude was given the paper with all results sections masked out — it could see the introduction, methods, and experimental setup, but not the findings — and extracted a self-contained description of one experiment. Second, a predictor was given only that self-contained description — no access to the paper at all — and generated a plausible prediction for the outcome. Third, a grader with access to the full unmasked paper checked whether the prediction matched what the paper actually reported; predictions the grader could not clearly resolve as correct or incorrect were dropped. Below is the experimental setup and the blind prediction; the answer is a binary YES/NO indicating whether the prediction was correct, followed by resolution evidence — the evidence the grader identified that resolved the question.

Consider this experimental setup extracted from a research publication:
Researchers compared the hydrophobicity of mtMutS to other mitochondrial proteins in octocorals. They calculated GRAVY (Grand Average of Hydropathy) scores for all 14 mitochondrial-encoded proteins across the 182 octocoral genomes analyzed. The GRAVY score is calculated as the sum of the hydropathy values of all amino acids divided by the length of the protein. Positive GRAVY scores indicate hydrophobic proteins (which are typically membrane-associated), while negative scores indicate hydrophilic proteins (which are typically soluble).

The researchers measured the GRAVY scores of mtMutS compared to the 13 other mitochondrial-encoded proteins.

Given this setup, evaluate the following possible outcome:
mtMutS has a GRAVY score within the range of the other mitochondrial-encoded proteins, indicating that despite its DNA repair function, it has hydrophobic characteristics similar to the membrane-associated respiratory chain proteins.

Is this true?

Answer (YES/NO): NO